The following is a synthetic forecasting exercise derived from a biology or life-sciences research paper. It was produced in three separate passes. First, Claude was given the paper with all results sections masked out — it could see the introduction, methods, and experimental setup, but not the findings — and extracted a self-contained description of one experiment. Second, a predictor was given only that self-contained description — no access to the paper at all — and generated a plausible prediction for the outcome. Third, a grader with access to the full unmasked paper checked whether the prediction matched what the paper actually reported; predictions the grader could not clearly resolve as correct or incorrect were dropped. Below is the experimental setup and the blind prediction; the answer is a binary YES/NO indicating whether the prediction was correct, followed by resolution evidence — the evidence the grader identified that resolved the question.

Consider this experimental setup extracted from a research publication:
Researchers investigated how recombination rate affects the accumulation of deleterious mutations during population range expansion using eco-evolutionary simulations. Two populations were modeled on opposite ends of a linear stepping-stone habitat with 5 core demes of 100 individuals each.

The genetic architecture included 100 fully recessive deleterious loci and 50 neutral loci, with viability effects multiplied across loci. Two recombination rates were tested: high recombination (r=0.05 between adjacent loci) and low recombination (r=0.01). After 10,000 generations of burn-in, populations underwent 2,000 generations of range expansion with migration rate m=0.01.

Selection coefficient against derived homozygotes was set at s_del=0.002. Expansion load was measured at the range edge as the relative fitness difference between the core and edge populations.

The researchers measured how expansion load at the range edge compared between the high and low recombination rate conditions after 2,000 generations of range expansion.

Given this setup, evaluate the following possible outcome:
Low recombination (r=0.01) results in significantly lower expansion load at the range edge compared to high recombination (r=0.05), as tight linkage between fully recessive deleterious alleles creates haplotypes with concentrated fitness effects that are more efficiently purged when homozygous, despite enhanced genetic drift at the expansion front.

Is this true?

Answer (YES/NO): NO